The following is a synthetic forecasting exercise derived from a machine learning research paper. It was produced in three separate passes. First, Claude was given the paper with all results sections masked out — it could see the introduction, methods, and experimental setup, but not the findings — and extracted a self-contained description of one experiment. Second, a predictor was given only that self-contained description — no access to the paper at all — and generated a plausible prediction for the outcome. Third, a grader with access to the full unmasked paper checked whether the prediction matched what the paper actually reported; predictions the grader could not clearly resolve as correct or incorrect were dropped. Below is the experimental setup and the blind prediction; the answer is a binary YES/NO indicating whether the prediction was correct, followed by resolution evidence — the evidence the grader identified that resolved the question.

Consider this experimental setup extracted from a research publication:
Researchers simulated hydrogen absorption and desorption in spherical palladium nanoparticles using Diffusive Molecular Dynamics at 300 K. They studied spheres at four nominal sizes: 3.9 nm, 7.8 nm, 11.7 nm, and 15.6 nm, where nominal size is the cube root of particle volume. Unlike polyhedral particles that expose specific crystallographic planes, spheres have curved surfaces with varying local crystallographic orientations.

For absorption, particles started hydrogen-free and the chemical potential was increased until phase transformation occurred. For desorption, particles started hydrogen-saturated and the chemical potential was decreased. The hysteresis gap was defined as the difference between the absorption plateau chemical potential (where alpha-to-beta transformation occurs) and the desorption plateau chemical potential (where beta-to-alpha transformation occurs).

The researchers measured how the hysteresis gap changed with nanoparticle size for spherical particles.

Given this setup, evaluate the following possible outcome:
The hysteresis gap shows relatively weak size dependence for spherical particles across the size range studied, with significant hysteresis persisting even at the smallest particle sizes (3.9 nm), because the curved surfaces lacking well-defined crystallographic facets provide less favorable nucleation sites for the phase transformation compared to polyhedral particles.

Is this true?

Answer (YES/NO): NO